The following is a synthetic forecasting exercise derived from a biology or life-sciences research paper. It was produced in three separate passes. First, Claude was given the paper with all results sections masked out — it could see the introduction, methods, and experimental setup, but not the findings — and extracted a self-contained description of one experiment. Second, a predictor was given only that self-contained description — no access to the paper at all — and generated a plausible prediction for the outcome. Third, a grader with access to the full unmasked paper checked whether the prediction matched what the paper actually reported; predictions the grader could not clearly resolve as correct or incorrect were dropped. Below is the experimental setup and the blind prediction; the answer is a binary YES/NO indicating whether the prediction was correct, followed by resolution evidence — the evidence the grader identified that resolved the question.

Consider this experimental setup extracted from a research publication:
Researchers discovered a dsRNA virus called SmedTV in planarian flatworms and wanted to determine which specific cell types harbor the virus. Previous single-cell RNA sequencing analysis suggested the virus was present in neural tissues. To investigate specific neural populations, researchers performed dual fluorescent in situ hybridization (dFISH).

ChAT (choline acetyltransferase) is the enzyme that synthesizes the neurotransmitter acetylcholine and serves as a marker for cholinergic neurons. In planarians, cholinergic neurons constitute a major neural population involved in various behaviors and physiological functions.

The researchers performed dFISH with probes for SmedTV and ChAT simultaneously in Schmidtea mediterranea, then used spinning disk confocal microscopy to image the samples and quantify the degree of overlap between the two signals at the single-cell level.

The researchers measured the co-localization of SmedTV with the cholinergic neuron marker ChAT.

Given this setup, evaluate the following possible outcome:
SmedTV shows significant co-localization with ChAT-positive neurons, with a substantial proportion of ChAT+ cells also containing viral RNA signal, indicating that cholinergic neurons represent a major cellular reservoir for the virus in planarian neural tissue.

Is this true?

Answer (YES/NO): NO